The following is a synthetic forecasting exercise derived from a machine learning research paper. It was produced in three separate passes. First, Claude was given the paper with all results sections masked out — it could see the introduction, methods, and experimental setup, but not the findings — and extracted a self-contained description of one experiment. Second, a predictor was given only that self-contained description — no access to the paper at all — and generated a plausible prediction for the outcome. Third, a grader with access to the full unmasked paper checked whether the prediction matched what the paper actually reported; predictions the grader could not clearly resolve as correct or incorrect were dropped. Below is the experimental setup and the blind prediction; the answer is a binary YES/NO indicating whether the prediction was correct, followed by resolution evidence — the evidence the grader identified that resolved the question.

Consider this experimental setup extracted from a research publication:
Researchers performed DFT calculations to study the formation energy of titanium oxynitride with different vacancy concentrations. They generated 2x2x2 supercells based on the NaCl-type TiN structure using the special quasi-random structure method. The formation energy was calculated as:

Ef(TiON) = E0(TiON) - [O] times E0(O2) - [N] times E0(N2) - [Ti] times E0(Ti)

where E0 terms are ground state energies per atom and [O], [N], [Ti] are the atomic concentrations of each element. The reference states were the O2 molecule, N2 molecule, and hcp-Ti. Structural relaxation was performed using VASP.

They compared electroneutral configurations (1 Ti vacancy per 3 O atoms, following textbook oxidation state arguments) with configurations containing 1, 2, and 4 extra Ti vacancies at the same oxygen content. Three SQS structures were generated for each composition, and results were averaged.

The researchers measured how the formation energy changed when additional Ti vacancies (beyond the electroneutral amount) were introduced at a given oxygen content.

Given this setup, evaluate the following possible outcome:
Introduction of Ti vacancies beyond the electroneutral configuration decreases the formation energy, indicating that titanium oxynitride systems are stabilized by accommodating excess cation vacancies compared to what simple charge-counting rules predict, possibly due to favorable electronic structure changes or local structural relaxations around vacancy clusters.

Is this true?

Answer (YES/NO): NO